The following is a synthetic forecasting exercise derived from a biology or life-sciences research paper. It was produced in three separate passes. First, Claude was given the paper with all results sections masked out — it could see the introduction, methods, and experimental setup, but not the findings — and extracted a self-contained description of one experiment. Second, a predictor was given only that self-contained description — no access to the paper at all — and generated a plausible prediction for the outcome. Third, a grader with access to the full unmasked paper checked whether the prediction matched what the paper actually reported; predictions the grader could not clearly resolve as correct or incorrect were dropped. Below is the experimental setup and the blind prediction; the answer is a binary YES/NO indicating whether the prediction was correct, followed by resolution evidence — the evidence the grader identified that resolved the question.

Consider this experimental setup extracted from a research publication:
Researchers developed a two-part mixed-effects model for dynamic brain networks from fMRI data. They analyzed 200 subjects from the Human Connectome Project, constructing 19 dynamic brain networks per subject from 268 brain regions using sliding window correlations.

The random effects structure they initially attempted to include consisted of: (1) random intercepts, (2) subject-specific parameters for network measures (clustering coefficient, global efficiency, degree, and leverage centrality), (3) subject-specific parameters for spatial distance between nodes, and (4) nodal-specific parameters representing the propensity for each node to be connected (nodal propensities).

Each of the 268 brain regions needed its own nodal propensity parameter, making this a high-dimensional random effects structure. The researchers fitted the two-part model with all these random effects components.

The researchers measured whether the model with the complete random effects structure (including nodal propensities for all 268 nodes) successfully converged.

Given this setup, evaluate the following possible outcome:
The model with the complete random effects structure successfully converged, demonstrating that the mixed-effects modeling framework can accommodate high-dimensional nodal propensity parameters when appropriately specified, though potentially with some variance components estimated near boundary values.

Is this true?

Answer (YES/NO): NO